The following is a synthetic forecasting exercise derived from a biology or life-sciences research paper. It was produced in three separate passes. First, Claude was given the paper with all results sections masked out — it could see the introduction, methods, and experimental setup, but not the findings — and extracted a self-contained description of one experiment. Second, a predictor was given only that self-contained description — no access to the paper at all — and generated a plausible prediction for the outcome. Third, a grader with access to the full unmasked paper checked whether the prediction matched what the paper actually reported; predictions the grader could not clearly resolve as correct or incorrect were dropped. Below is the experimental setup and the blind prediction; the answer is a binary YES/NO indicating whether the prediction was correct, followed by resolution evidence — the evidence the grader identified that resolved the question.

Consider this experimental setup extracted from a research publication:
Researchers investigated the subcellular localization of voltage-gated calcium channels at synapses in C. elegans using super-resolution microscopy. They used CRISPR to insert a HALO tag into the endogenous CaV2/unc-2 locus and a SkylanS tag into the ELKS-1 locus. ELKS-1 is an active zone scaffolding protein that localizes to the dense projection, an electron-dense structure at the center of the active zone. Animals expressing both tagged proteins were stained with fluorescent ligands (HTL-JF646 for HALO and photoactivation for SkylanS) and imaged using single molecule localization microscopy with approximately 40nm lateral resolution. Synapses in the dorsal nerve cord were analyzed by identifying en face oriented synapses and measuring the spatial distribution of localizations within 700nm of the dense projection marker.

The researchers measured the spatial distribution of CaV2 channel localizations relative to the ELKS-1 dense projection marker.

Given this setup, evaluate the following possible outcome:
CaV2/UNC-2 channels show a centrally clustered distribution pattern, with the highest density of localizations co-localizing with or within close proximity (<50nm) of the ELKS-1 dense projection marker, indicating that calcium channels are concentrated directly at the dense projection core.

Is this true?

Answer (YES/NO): YES